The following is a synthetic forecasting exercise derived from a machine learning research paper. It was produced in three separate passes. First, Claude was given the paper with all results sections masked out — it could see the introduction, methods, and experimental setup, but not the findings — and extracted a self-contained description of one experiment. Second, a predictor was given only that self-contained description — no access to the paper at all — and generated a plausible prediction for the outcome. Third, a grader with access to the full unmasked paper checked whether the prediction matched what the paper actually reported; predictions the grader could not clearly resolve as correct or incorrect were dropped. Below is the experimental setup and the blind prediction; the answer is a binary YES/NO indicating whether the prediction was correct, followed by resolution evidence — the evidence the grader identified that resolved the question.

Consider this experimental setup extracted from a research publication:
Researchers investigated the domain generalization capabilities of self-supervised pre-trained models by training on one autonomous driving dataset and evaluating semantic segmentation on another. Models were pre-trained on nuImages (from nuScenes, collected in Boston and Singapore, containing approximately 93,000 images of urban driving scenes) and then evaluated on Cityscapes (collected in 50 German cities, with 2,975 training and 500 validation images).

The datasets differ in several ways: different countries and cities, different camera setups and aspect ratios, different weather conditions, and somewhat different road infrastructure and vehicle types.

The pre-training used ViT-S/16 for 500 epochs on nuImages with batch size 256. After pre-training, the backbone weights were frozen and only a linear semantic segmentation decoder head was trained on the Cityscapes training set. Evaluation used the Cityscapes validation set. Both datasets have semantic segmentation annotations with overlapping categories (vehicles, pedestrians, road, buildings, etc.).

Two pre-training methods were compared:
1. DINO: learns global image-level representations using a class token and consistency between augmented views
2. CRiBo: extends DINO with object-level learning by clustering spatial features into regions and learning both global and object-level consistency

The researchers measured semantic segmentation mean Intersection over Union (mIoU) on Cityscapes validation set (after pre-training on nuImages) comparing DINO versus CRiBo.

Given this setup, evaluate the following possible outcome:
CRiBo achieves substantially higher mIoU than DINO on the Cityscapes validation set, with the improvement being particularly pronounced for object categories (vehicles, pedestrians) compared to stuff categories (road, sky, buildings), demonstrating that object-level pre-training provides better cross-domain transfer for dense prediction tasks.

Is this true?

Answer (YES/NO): NO